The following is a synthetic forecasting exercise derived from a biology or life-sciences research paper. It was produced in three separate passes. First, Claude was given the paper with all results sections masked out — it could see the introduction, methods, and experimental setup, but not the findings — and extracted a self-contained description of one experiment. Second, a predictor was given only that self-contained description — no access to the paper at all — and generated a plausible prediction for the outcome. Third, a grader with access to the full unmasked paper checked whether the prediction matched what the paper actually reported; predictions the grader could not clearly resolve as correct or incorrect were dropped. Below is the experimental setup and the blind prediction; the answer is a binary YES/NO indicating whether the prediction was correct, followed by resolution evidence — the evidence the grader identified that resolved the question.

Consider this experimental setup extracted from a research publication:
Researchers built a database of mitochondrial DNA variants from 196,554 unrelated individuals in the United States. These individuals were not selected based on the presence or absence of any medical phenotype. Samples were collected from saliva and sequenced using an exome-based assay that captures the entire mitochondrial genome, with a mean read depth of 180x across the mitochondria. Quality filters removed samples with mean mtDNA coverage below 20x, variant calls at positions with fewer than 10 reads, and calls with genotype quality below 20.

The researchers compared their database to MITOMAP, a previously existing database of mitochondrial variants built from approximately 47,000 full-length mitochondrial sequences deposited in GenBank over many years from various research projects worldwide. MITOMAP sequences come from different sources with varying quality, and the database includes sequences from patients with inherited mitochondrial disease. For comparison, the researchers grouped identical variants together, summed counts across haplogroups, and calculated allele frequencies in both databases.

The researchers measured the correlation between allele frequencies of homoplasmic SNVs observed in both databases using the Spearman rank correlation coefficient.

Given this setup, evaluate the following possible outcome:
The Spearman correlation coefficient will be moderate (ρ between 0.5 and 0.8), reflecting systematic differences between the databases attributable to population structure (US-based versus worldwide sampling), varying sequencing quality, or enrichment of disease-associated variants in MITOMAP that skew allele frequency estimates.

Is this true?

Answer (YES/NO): NO